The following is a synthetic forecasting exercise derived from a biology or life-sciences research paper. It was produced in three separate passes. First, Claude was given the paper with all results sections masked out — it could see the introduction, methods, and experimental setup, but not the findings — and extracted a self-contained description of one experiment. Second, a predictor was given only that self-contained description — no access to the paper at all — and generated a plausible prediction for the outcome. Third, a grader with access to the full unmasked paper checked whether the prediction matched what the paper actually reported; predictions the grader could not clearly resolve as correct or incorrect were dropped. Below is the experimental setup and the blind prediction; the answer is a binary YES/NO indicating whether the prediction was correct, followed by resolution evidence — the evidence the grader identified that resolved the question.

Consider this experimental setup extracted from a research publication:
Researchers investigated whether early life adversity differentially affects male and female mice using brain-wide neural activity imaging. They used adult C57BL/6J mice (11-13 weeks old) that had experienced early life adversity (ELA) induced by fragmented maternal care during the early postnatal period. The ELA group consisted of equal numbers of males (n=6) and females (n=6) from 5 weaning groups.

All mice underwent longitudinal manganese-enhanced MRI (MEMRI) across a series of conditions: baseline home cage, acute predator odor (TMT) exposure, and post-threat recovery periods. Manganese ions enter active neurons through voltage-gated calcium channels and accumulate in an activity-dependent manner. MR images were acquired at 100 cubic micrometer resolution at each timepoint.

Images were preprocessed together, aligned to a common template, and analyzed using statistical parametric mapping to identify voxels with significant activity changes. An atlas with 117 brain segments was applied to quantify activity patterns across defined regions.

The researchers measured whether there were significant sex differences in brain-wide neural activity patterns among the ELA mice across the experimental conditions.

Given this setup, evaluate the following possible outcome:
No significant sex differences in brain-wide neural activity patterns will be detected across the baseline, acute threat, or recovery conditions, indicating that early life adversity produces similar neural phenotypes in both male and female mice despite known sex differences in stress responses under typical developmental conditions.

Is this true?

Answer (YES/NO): YES